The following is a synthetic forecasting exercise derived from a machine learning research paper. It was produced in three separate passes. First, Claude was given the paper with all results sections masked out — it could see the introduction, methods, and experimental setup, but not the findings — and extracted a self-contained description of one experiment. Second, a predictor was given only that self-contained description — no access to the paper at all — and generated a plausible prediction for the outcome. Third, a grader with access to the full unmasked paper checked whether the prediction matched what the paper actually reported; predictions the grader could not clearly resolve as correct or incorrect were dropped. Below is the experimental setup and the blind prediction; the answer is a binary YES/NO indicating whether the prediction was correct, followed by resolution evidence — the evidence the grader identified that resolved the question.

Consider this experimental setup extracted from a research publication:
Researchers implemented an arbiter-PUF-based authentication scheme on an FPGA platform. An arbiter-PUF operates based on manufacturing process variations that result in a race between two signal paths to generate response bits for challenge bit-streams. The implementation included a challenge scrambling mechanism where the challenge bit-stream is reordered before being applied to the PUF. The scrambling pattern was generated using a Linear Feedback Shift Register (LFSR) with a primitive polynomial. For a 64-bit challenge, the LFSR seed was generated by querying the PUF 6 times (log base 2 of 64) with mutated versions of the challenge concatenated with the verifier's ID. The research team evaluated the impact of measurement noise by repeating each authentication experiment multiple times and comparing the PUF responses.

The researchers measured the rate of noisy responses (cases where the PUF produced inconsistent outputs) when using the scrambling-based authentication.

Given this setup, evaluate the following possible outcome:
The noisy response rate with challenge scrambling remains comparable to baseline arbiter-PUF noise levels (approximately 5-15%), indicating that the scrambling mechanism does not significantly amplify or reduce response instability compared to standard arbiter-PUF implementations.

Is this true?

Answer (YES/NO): NO